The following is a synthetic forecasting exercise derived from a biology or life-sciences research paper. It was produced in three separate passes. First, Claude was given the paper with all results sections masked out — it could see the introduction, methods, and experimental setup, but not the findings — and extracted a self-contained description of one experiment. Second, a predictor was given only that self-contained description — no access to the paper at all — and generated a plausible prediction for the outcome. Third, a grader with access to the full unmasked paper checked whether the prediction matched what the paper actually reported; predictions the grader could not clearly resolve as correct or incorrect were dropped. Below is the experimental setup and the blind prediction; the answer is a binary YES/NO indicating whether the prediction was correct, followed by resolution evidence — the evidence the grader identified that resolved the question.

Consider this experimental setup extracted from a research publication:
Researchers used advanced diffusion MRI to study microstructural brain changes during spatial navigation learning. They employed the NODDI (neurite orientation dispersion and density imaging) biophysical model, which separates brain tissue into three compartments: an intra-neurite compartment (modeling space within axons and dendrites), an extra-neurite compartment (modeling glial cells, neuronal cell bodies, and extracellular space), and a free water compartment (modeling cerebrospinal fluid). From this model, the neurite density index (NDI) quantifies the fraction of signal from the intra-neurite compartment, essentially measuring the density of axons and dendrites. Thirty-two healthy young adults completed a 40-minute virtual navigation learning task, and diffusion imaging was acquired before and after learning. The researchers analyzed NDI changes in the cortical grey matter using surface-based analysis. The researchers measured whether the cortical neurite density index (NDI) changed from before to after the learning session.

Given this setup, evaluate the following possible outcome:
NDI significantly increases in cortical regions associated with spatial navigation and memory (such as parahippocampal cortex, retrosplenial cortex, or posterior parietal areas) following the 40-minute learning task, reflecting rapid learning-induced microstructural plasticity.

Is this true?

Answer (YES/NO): NO